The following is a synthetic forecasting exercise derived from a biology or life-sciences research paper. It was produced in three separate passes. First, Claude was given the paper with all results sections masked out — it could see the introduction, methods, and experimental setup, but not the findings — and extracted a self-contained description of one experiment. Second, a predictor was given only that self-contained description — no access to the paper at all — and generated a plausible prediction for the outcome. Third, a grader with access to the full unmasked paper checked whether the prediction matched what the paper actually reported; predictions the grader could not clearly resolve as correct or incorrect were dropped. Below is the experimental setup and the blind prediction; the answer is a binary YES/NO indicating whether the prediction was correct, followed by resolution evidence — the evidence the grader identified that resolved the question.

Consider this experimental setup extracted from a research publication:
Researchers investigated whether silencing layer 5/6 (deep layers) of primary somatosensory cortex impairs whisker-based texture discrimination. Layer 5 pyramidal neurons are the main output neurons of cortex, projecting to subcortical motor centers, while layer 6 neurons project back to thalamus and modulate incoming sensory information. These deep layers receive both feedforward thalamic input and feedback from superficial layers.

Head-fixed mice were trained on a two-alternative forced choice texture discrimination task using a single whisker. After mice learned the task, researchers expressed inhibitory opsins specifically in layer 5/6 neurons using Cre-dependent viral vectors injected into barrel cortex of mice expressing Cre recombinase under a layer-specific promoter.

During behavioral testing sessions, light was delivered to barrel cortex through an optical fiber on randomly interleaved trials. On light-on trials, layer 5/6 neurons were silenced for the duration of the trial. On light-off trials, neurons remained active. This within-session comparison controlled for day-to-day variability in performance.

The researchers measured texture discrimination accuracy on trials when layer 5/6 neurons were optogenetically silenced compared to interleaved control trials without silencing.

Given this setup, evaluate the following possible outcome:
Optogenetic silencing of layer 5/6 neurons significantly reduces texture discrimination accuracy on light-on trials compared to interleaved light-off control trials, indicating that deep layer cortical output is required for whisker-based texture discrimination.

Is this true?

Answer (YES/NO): YES